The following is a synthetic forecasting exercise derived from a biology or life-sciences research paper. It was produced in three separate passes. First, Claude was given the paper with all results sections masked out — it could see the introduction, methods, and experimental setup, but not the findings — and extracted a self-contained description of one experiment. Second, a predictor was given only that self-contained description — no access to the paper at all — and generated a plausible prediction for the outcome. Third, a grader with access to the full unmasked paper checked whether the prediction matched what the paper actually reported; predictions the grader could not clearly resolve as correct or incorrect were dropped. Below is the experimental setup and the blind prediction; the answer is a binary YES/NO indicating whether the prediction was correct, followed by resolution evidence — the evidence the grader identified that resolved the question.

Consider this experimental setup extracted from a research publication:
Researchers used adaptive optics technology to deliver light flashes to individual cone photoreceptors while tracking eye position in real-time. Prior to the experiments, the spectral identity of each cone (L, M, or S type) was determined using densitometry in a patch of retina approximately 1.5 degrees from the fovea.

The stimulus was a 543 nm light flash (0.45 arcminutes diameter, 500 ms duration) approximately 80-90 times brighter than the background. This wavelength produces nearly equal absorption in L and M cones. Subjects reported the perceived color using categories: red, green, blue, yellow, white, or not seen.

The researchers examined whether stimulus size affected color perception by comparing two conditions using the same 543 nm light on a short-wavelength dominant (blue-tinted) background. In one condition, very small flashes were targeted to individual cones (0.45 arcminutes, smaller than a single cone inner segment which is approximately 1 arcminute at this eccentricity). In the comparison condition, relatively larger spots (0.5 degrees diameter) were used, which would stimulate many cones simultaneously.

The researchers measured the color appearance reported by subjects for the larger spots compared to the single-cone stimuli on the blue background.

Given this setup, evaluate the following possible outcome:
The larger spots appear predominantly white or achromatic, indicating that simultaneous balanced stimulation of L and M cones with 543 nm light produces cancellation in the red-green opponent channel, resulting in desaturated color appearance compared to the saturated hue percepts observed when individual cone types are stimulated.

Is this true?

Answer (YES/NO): NO